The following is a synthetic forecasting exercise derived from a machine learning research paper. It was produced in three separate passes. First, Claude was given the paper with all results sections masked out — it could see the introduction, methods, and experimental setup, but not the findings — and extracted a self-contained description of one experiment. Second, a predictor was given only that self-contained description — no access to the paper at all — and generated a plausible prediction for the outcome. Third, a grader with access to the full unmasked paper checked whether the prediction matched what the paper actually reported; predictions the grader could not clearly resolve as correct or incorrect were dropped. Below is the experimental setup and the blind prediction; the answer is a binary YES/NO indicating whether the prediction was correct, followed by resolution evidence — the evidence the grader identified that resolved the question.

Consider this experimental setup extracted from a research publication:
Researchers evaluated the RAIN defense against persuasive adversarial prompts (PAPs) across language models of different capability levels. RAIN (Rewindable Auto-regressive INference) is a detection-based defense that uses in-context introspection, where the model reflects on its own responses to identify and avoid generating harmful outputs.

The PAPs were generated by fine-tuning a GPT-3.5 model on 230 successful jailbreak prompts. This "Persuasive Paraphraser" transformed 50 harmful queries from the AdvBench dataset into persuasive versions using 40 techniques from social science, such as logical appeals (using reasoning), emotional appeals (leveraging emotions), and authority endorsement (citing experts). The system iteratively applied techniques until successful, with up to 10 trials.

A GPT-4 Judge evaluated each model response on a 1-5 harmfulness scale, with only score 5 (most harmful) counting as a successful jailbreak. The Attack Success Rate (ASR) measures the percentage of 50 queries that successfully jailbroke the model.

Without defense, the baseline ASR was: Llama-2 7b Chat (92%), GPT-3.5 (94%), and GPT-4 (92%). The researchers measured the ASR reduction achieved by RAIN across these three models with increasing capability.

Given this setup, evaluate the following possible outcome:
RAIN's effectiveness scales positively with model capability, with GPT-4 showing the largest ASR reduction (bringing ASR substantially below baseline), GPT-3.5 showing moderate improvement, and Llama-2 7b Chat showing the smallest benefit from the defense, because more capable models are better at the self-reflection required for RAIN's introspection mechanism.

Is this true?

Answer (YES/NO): NO